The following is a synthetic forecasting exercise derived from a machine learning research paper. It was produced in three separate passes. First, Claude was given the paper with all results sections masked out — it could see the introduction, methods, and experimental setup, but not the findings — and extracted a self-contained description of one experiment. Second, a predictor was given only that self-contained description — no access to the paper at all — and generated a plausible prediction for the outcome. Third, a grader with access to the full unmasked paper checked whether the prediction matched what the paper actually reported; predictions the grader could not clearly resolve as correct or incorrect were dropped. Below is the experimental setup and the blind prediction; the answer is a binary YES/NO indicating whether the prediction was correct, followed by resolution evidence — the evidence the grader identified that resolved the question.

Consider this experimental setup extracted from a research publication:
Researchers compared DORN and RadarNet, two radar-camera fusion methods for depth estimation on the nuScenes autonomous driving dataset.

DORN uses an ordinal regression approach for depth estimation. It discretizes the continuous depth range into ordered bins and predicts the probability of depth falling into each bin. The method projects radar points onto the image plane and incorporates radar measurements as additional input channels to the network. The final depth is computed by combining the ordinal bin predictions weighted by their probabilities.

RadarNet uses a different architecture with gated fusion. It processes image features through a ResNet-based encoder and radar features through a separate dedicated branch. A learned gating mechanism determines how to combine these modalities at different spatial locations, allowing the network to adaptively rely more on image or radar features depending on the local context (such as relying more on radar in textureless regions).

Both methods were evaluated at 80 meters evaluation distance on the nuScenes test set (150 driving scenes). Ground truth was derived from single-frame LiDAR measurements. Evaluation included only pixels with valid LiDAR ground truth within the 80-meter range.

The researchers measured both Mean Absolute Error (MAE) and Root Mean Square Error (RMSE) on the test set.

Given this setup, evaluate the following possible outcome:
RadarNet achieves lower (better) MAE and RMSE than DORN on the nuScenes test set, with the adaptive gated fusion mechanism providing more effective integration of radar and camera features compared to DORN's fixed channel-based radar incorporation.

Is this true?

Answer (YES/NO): YES